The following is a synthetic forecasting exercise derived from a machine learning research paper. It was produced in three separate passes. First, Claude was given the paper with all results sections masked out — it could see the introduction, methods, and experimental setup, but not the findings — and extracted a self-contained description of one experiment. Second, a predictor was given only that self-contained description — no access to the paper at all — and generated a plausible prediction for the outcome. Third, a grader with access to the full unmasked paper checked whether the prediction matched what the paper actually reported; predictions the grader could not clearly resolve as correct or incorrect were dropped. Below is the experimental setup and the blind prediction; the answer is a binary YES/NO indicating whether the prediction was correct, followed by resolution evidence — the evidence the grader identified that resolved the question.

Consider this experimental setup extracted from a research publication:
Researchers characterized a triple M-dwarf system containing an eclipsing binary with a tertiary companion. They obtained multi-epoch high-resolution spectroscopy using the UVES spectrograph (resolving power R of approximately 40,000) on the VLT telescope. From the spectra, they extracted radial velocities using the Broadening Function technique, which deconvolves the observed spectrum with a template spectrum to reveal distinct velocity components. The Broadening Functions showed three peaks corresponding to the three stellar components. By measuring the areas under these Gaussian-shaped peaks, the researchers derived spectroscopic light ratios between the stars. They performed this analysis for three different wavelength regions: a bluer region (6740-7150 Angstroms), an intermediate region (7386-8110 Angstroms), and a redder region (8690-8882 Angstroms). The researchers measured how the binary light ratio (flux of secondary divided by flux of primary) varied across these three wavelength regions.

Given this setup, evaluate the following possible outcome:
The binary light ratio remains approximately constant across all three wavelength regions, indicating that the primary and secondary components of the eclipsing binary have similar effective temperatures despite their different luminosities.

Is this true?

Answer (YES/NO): NO